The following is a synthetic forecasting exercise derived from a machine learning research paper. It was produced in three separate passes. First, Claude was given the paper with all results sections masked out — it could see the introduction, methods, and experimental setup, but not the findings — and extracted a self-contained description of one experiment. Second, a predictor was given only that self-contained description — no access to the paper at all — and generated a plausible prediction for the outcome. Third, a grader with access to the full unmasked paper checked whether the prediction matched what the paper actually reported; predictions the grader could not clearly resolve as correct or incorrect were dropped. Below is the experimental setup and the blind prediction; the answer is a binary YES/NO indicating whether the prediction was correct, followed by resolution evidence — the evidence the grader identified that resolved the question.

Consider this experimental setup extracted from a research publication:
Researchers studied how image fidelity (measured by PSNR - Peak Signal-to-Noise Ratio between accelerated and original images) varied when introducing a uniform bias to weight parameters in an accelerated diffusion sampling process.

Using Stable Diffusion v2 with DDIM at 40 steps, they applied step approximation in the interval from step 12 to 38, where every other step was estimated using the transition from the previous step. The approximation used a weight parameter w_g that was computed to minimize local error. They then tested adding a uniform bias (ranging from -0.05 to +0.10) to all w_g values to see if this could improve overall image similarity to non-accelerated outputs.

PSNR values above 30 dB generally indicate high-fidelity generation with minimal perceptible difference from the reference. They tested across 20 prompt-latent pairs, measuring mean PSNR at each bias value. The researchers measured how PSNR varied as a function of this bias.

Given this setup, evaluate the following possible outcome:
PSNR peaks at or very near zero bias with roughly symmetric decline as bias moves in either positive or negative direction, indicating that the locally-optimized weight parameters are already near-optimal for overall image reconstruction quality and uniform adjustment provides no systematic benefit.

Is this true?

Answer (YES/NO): NO